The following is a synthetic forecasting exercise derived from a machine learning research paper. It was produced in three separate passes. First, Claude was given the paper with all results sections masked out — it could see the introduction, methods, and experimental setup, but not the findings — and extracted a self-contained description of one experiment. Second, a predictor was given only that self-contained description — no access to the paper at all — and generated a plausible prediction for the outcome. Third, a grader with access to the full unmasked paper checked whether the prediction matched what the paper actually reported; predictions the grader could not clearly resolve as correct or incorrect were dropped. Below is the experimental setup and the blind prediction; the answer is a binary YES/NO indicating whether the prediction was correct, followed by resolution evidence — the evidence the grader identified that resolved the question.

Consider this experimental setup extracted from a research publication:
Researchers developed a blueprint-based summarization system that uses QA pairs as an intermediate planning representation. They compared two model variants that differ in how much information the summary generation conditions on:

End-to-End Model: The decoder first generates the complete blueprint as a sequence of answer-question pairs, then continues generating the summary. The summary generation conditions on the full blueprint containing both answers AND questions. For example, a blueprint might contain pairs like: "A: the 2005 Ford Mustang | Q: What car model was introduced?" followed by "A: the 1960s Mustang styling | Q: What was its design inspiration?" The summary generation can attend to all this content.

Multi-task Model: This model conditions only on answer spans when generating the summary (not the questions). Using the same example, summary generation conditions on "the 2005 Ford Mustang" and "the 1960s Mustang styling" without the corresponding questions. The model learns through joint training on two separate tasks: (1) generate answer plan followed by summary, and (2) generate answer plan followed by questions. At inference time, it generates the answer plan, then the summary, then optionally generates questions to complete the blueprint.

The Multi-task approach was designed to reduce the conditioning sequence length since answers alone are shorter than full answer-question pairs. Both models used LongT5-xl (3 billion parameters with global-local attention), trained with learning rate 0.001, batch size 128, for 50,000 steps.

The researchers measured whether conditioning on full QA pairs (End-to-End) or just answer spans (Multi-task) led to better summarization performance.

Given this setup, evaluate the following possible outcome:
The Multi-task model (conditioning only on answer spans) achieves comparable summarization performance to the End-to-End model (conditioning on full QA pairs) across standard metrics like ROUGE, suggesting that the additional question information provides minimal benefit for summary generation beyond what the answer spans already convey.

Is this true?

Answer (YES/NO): NO